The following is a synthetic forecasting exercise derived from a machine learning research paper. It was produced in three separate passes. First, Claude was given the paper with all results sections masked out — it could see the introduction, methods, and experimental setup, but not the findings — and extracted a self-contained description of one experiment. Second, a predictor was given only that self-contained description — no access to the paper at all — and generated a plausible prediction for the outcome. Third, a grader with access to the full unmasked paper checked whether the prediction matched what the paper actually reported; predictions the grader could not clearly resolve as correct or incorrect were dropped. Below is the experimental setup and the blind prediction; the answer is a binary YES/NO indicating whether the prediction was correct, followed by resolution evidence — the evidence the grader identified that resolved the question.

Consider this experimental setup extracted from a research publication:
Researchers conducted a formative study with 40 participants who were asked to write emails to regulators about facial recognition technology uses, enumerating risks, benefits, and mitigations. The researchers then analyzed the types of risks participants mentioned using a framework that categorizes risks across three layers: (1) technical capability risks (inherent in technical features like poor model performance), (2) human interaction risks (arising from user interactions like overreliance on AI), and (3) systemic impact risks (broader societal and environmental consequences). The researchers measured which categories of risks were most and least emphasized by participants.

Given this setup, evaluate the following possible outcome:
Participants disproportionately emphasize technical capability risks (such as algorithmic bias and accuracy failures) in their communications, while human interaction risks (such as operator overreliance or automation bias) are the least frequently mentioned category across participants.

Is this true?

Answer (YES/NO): NO